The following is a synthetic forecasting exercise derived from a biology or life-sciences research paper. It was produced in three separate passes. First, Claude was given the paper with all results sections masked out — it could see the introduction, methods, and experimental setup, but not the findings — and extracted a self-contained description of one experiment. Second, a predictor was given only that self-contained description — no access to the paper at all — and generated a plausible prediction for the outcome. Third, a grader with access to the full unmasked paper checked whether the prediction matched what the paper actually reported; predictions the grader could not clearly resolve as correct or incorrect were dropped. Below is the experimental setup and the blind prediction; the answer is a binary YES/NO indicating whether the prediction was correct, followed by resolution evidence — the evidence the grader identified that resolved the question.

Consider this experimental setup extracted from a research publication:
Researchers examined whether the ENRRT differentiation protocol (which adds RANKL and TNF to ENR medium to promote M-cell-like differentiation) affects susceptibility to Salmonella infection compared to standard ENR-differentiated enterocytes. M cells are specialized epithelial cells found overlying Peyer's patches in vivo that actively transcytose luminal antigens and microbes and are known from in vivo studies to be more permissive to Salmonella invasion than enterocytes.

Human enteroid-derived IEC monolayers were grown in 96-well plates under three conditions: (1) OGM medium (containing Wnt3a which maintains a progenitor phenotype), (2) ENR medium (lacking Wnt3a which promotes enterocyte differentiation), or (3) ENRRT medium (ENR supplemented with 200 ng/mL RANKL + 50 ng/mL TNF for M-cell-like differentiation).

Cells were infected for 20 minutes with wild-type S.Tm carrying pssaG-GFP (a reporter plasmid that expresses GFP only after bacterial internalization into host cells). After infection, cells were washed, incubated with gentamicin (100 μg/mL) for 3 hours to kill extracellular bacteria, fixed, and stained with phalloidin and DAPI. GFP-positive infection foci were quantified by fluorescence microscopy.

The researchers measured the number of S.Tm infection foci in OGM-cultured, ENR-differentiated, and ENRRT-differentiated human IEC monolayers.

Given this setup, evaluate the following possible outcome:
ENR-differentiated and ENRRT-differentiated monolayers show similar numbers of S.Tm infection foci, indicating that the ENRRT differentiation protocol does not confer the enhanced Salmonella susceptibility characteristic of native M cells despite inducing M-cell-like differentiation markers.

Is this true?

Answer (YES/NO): NO